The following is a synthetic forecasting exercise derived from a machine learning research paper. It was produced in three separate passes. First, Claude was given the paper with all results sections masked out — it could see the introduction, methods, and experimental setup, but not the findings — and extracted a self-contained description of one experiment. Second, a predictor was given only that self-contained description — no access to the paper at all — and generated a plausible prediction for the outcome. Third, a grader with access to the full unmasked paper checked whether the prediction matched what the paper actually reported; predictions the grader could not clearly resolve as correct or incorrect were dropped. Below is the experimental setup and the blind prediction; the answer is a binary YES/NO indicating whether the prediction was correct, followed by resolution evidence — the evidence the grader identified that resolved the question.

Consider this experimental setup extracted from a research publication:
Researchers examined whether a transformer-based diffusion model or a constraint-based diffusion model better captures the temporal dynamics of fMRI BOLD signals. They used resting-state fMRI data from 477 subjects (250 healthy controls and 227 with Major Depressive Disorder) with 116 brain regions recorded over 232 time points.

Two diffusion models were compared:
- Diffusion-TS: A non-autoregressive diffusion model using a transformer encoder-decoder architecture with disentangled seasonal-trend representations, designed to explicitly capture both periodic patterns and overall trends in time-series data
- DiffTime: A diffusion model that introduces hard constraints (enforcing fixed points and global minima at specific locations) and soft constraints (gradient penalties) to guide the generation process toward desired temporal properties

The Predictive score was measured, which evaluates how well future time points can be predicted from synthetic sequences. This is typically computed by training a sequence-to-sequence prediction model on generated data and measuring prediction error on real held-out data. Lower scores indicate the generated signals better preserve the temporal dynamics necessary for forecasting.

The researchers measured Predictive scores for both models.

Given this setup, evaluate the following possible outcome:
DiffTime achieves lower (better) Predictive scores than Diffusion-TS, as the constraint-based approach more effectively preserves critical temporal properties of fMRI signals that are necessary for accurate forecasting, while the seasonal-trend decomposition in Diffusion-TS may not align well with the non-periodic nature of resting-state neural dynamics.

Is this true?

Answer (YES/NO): NO